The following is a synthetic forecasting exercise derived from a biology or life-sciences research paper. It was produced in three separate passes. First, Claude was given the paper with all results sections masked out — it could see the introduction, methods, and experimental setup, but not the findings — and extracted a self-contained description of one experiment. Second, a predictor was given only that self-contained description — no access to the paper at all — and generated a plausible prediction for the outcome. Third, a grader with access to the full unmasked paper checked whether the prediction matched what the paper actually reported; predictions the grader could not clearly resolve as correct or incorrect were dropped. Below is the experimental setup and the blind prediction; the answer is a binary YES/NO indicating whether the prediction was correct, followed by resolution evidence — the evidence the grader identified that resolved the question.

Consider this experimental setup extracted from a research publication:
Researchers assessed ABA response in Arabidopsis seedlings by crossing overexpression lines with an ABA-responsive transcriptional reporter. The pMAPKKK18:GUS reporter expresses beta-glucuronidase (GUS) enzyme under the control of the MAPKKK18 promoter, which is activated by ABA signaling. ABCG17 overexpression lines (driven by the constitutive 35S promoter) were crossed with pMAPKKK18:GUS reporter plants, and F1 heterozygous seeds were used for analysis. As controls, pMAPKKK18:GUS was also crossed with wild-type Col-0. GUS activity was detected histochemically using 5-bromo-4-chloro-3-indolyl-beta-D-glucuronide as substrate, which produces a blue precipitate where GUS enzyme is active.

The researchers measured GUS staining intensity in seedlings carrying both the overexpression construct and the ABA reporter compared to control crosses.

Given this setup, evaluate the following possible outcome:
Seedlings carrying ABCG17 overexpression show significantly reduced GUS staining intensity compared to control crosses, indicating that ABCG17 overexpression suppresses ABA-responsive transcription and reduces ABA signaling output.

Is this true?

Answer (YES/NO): NO